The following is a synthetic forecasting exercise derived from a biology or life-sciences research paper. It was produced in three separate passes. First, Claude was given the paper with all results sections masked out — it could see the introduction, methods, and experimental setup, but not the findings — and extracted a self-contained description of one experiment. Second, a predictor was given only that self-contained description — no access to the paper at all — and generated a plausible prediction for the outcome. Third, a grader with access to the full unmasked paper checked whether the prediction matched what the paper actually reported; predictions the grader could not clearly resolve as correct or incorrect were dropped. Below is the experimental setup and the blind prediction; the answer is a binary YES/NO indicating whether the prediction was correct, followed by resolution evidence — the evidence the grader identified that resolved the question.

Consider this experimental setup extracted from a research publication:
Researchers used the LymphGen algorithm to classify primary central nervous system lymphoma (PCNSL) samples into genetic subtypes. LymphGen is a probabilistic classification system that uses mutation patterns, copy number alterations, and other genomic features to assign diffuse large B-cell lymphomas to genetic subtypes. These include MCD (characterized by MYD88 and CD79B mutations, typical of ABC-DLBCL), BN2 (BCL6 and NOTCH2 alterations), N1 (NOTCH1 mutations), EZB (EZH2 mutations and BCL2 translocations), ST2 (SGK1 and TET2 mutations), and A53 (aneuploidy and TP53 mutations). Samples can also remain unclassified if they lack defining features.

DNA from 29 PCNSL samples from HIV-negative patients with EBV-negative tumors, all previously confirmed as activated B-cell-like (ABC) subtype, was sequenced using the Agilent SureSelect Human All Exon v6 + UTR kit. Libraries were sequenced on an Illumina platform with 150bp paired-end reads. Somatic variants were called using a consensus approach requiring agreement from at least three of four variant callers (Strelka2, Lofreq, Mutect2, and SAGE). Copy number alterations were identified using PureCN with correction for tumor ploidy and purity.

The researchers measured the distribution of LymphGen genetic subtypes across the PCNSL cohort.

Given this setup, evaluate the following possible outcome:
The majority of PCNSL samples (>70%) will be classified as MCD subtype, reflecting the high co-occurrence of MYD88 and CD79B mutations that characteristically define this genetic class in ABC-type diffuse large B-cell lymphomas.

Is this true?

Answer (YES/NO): NO